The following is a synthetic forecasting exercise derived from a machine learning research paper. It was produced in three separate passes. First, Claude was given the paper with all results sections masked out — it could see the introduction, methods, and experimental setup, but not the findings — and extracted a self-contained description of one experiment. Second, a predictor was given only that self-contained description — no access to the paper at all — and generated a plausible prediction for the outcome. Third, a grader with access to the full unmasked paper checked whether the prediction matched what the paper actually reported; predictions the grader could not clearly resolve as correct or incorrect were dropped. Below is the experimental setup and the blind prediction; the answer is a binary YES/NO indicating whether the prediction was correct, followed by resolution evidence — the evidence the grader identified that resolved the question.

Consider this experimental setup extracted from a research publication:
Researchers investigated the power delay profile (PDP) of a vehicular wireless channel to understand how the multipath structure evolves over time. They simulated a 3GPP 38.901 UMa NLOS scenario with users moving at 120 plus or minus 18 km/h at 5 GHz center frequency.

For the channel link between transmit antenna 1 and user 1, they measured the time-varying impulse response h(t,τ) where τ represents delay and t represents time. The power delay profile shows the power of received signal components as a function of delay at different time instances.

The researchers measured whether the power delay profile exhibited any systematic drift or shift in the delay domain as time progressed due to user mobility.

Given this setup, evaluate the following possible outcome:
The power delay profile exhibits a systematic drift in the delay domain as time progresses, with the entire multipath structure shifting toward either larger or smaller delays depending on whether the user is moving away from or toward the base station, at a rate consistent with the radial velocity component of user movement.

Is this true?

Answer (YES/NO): YES